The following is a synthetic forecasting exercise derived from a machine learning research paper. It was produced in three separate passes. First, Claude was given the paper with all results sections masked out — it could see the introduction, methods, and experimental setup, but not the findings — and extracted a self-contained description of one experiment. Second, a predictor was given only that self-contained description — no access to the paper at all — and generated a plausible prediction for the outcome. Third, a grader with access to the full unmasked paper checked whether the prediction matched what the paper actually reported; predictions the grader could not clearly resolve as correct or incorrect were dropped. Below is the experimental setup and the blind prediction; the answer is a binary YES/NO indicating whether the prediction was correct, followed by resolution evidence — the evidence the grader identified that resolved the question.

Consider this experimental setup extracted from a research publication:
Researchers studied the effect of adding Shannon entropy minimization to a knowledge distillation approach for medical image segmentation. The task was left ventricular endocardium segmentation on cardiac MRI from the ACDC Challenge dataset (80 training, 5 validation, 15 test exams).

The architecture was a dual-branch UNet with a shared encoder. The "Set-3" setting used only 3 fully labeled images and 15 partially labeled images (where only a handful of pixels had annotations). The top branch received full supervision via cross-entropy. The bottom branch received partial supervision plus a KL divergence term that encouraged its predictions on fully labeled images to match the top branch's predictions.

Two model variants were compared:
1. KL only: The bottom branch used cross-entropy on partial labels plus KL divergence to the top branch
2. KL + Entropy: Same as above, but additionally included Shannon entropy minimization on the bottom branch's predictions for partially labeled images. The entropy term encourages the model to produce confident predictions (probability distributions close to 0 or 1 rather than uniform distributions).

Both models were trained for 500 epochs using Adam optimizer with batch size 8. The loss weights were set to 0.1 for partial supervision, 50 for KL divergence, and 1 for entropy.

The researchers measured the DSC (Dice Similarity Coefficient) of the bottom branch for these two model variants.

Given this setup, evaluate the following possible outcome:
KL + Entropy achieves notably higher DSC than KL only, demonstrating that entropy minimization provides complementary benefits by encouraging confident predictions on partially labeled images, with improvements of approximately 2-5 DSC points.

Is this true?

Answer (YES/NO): NO